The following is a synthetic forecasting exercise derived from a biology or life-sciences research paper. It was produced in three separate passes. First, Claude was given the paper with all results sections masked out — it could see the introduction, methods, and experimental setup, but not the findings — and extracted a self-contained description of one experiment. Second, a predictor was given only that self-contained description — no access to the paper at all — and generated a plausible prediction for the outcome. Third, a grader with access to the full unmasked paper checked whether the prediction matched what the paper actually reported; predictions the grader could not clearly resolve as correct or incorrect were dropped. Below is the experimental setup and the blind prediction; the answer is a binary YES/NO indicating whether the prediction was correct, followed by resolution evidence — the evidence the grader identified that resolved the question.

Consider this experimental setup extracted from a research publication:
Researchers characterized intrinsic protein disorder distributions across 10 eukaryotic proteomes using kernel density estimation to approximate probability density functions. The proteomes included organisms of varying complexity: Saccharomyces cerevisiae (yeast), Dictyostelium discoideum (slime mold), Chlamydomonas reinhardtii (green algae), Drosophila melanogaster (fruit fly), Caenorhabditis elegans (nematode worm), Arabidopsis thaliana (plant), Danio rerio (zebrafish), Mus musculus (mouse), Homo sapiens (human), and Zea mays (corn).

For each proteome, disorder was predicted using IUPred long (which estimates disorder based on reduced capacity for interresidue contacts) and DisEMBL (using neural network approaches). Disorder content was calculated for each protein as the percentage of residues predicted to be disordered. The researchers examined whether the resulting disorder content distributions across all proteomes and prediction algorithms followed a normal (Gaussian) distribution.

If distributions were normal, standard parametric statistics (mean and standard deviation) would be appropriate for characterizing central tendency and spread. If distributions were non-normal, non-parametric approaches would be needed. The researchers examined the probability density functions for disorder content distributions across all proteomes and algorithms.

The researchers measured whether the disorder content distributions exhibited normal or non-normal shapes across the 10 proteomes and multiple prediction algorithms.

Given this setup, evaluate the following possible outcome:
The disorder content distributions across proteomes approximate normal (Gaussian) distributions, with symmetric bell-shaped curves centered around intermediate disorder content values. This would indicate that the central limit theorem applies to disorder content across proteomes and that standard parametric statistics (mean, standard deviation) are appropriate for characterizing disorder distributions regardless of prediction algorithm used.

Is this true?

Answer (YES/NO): NO